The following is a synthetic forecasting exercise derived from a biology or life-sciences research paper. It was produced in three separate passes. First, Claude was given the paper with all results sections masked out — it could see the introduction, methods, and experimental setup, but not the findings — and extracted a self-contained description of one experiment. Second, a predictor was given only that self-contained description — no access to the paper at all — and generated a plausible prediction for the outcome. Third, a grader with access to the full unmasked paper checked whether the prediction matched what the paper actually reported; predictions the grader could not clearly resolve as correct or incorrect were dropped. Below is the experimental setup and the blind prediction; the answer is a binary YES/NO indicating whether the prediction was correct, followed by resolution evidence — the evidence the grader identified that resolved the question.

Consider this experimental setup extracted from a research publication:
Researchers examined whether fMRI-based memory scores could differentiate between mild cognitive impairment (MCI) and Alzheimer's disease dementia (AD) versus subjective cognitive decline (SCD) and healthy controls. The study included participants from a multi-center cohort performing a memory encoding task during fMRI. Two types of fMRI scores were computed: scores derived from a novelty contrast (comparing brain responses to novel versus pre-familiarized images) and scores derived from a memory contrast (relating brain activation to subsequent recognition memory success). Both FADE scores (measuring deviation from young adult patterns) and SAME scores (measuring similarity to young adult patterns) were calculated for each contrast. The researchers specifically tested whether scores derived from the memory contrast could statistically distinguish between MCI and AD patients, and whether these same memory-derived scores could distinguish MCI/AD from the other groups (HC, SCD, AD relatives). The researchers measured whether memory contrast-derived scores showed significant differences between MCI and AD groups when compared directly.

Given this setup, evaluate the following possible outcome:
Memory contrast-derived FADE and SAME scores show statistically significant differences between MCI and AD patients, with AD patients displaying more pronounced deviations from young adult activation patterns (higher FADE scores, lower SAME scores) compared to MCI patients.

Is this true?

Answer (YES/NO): NO